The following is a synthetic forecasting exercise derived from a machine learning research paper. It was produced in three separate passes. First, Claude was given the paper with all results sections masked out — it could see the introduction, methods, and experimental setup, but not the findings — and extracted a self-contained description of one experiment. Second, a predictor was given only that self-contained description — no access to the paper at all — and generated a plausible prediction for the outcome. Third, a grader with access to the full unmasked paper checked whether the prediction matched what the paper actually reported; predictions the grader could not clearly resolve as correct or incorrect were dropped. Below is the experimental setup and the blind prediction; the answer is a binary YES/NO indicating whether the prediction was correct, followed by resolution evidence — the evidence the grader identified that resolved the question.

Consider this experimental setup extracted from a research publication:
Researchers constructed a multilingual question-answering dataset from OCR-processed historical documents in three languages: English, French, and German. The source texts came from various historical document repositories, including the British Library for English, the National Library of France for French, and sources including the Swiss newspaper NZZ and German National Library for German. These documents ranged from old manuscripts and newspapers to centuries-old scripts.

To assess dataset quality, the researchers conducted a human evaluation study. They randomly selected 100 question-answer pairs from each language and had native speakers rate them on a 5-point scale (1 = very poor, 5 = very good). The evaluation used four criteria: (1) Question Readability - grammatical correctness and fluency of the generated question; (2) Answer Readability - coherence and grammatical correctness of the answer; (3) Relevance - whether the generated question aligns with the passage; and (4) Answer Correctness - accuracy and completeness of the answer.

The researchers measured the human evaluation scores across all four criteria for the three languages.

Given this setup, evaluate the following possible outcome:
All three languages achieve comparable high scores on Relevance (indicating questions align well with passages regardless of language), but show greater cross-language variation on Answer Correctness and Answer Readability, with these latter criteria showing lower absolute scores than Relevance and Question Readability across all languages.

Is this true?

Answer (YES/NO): NO